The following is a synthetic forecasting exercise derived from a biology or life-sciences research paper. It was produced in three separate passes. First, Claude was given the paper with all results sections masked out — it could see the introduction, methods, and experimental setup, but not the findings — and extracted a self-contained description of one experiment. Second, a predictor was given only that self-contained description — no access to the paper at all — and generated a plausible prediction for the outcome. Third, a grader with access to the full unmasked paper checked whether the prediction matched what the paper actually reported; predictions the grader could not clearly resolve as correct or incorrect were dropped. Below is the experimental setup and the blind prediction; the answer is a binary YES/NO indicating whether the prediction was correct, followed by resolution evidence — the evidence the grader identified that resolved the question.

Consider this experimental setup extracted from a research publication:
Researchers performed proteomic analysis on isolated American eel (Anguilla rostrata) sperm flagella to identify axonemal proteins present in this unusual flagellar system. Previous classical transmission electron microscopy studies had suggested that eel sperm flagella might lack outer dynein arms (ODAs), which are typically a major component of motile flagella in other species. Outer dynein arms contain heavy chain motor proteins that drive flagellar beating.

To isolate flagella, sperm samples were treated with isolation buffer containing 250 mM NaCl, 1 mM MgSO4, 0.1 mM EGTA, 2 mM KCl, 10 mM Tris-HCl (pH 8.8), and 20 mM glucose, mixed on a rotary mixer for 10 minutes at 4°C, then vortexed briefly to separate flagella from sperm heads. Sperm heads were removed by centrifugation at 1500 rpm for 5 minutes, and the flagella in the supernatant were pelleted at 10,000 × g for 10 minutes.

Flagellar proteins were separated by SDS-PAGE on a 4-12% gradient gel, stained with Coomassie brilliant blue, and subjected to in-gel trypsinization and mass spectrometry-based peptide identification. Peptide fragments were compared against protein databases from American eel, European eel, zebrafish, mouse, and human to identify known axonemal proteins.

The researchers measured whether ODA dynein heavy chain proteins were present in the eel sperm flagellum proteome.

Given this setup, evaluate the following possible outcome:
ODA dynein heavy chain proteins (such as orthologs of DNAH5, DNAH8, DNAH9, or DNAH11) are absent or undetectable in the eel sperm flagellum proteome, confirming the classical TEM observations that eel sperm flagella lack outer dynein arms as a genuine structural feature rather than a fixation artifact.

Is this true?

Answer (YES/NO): YES